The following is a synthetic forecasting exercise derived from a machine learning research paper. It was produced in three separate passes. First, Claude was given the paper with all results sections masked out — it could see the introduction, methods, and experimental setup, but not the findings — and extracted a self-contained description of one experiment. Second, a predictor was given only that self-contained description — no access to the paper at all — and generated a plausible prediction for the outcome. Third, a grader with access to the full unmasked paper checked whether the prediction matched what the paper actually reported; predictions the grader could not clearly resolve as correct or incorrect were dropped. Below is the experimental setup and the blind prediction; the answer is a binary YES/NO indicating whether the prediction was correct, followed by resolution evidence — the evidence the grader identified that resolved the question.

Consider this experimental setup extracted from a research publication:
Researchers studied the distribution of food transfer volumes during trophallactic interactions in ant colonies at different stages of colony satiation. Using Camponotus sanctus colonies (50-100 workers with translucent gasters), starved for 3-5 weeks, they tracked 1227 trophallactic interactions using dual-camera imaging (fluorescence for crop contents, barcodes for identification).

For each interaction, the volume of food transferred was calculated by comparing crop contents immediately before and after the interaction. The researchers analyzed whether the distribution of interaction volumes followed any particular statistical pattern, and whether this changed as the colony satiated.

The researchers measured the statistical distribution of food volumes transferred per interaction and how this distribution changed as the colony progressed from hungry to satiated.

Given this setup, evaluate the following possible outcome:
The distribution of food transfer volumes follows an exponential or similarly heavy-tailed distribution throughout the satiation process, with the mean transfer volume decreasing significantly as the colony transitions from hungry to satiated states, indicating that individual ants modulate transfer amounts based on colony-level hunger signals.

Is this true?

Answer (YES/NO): NO